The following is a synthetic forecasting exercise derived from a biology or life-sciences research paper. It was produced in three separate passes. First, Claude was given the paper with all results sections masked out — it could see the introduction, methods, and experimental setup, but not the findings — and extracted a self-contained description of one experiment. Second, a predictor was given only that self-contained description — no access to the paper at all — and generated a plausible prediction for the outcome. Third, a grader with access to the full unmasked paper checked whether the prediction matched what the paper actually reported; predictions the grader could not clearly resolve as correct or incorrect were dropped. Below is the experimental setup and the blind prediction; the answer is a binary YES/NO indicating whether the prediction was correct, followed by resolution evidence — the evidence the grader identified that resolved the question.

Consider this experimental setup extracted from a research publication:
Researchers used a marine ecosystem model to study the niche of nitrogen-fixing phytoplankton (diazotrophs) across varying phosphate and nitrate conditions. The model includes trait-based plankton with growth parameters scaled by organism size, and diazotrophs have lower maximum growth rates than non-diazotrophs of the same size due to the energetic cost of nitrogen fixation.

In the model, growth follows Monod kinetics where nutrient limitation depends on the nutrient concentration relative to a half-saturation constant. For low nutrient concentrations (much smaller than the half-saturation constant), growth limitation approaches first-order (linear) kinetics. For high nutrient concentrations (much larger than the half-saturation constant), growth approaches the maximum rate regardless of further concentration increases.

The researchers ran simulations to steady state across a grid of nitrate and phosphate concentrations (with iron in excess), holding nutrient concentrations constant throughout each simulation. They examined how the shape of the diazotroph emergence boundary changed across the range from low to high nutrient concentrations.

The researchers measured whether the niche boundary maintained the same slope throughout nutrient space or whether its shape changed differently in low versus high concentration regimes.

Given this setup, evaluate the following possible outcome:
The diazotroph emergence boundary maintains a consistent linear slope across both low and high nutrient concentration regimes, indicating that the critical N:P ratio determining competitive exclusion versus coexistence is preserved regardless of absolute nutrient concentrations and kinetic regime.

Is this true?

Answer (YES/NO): NO